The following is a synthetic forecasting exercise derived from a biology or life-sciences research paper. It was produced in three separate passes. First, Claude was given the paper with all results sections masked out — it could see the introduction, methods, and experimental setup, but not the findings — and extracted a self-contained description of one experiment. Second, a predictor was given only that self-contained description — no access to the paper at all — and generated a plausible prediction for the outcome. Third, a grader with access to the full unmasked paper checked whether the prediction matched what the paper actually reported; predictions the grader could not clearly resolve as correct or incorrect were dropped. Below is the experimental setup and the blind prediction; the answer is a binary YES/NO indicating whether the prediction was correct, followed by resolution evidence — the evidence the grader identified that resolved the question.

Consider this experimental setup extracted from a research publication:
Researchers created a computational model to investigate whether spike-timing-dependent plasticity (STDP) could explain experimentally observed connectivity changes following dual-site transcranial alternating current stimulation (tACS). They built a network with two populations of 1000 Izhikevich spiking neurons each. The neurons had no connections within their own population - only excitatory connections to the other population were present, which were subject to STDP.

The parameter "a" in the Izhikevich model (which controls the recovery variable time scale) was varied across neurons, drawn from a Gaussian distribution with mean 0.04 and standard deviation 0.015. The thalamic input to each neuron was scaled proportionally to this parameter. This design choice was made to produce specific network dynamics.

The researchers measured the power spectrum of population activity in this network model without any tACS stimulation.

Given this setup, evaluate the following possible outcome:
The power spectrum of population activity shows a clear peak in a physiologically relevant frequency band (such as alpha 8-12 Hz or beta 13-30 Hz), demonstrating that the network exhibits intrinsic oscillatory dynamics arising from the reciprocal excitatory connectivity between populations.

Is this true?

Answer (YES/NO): NO